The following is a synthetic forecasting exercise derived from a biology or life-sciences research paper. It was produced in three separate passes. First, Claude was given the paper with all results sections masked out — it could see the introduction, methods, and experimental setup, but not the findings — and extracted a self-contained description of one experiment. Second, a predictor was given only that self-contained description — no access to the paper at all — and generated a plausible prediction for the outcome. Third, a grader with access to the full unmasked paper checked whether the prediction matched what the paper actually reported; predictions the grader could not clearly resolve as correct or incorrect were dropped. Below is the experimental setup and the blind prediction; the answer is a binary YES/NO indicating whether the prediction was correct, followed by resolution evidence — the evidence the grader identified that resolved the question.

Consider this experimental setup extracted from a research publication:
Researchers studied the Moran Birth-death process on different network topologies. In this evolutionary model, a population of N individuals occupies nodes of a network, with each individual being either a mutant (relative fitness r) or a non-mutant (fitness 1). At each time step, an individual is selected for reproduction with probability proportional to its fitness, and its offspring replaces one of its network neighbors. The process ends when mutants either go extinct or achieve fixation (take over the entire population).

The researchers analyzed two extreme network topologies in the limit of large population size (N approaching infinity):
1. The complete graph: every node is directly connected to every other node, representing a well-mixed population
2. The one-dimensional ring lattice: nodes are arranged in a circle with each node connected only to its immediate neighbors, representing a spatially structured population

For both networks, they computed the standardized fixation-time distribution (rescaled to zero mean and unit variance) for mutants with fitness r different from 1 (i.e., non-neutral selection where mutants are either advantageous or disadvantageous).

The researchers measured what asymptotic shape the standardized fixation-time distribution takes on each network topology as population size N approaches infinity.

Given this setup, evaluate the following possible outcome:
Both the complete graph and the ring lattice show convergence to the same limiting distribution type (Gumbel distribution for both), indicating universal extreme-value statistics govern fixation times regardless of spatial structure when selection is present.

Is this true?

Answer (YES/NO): NO